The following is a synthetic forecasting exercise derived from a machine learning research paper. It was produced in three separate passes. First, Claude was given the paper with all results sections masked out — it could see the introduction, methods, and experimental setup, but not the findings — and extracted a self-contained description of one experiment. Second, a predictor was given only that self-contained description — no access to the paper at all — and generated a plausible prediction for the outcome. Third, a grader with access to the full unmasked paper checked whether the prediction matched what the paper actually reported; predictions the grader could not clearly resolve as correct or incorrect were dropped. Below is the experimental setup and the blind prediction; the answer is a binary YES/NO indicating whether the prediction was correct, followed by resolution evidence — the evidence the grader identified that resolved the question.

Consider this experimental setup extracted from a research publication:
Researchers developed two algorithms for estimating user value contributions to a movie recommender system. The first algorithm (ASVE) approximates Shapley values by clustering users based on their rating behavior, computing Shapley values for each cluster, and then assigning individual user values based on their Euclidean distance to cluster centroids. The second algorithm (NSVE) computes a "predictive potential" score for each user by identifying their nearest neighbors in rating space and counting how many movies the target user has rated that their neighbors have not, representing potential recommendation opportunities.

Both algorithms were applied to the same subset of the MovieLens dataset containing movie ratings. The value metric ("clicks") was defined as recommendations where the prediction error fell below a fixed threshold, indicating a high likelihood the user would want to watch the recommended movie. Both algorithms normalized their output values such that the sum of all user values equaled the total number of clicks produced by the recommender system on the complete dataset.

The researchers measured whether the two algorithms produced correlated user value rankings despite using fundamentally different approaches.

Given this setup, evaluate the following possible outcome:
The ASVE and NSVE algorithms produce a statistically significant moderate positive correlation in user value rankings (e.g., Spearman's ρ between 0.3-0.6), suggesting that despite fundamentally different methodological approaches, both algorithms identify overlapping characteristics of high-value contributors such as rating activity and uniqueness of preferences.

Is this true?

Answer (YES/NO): NO